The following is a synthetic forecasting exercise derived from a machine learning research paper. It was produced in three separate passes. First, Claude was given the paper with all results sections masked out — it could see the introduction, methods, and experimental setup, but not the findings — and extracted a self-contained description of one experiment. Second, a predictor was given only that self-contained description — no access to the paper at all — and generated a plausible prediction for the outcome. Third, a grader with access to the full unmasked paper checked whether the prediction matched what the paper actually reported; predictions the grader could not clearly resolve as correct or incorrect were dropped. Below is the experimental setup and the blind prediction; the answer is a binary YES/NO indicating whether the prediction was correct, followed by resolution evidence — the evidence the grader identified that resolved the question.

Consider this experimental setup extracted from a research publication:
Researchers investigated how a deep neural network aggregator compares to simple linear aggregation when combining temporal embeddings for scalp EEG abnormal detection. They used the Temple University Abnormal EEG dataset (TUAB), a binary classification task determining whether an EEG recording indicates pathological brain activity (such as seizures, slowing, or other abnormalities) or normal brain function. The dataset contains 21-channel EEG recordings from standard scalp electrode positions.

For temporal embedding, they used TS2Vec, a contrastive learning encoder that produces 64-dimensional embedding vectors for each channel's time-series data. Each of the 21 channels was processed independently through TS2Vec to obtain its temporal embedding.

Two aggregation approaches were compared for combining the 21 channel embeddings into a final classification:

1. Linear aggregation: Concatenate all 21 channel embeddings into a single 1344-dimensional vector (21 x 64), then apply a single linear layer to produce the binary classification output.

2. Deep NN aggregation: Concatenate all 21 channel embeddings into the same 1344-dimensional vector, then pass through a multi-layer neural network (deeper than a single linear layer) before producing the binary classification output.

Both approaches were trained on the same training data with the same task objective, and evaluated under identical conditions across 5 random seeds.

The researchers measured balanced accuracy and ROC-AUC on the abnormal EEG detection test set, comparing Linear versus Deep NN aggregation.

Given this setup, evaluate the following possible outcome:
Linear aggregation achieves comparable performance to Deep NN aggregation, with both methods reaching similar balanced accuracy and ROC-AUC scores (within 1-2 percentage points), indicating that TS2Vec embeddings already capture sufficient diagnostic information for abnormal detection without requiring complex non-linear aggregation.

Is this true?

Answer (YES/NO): NO